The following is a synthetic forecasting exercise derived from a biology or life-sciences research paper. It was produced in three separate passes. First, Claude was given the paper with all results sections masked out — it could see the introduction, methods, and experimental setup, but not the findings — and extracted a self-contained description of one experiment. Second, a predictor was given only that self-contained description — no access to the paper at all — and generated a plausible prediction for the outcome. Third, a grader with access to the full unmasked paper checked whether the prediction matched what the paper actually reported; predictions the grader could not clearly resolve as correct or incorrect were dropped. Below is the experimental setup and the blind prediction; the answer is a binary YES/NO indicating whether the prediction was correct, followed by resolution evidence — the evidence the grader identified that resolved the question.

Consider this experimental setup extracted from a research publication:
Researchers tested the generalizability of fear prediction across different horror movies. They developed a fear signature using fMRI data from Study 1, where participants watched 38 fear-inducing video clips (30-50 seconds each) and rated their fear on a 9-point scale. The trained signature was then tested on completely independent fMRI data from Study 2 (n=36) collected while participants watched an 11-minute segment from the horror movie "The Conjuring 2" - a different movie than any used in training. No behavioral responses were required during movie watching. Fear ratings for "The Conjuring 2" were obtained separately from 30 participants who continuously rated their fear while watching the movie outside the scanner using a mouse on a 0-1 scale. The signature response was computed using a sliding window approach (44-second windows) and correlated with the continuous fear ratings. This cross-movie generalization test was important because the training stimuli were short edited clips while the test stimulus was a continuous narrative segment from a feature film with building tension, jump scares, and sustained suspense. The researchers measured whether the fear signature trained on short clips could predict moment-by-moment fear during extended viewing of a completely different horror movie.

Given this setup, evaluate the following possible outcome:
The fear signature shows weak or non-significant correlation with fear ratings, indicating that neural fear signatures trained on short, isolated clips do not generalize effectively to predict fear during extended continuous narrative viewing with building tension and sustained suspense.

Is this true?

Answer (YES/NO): NO